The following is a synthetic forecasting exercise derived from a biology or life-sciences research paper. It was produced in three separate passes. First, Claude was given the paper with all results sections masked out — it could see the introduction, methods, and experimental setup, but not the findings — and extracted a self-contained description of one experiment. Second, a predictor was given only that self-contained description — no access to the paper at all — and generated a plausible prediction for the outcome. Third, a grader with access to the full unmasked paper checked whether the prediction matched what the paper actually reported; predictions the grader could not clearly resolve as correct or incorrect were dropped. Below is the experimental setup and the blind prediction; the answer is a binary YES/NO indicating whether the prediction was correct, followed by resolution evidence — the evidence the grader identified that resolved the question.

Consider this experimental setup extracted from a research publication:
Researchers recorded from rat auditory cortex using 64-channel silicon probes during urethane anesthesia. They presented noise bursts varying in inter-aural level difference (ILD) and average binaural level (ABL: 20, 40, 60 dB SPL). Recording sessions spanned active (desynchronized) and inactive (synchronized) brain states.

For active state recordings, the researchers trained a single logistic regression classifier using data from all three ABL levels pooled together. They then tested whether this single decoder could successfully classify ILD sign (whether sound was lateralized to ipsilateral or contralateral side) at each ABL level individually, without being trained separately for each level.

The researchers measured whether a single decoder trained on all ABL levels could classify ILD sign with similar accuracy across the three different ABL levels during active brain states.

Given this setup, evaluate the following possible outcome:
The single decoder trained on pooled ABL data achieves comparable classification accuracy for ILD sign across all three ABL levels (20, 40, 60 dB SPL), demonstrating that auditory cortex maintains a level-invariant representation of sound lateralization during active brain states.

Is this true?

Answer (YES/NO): YES